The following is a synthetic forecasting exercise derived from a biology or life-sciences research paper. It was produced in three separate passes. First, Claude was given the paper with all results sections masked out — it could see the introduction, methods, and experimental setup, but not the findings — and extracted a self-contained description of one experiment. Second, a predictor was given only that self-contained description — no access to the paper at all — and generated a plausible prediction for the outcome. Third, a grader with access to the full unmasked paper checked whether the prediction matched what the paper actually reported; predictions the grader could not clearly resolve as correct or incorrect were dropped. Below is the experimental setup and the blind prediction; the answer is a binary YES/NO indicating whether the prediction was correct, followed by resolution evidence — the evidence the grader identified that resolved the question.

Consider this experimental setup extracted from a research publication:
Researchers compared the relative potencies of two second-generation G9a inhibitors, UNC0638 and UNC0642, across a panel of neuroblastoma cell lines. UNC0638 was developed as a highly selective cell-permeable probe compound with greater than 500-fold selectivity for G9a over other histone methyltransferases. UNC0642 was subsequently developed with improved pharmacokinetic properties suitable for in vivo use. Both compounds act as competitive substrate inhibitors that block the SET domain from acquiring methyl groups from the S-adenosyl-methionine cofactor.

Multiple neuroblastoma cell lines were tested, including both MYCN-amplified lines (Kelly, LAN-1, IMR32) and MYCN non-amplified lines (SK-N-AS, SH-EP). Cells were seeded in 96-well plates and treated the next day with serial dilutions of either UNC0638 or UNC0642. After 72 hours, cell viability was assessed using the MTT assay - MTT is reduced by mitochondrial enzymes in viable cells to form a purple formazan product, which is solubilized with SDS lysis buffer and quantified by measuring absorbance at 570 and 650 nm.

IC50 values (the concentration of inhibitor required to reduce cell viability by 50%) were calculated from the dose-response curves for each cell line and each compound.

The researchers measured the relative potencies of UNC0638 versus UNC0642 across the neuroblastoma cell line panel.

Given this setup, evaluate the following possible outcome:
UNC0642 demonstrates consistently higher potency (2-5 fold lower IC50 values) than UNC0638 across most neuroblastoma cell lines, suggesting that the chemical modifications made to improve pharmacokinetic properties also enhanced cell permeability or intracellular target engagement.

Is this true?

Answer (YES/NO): NO